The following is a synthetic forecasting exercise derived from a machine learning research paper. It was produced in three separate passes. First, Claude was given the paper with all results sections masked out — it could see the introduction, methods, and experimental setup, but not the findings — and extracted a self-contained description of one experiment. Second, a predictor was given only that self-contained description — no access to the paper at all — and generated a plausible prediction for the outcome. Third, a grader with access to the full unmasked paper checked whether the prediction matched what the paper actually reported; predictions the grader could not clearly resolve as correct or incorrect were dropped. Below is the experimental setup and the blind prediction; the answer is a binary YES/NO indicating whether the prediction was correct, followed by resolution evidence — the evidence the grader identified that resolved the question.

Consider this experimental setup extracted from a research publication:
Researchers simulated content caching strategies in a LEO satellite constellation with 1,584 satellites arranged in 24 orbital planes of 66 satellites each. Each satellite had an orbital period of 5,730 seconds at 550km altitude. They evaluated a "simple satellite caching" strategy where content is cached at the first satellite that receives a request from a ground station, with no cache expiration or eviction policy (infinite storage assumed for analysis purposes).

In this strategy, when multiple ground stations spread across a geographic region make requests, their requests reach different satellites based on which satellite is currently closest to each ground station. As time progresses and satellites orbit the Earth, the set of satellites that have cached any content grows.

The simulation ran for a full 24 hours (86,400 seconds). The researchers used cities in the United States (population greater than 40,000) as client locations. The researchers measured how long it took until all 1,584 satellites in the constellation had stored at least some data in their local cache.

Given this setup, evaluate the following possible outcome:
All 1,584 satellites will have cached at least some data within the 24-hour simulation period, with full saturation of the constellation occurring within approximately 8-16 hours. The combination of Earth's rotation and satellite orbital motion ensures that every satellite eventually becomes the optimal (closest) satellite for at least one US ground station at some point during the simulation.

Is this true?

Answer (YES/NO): YES